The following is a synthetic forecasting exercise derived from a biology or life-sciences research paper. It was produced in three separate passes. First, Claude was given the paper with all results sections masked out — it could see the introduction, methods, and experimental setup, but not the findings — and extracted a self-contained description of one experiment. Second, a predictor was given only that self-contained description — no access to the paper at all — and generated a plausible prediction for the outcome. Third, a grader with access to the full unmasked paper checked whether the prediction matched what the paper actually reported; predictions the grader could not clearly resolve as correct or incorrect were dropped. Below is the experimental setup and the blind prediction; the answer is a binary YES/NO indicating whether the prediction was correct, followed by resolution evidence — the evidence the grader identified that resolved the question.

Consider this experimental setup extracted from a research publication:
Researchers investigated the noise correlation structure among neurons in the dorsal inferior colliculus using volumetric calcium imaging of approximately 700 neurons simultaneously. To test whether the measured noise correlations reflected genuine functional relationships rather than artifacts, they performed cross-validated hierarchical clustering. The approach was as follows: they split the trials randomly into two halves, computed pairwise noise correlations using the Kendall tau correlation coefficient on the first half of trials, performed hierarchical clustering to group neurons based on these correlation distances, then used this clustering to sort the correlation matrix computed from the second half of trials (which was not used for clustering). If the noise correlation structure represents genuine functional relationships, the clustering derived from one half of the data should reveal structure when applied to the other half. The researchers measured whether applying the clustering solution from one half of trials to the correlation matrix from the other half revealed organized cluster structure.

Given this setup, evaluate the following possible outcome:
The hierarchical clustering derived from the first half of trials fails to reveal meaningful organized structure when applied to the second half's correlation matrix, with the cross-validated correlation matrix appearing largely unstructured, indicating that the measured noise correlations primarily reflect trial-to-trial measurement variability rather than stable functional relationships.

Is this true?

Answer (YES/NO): NO